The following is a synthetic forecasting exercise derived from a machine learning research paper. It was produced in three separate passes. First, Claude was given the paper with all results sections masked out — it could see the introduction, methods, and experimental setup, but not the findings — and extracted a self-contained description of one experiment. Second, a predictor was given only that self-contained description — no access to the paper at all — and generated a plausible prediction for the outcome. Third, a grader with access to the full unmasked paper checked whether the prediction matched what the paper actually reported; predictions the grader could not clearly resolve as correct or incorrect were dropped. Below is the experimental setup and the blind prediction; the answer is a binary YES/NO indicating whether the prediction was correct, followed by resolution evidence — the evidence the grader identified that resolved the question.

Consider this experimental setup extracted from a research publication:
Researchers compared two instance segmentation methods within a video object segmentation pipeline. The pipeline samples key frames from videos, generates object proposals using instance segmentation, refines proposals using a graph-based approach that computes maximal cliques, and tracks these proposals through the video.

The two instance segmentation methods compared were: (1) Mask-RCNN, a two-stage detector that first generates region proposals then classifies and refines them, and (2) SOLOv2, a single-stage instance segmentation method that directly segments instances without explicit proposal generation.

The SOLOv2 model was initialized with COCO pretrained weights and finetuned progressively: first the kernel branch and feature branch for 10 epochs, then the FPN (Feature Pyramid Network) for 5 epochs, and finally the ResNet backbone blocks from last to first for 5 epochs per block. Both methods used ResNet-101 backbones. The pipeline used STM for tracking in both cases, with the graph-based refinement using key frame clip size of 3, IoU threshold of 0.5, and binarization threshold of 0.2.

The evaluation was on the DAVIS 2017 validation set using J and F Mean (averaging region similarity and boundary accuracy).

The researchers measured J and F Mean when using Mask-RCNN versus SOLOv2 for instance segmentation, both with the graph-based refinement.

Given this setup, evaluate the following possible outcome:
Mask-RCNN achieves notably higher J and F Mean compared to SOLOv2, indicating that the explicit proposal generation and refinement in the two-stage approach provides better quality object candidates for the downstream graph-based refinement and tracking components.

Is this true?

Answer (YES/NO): NO